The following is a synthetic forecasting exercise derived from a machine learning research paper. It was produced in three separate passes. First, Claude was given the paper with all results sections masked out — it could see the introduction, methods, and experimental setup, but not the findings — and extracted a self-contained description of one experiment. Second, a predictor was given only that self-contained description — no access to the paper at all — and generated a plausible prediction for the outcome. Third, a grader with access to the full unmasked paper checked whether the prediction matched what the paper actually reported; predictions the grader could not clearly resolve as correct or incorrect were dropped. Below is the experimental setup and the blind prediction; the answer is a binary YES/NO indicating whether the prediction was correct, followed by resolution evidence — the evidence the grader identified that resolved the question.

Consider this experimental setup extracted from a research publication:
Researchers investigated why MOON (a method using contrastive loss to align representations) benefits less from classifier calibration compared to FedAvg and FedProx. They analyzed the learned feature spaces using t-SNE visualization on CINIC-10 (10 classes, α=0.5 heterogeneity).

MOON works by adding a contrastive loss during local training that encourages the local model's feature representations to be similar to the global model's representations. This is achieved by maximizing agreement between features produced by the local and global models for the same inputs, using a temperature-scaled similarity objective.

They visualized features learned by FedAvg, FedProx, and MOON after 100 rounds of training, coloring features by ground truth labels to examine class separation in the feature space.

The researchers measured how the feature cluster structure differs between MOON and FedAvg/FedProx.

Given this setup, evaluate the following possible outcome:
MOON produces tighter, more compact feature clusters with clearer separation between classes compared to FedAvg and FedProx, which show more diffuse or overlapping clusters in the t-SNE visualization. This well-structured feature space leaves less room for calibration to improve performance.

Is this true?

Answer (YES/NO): YES